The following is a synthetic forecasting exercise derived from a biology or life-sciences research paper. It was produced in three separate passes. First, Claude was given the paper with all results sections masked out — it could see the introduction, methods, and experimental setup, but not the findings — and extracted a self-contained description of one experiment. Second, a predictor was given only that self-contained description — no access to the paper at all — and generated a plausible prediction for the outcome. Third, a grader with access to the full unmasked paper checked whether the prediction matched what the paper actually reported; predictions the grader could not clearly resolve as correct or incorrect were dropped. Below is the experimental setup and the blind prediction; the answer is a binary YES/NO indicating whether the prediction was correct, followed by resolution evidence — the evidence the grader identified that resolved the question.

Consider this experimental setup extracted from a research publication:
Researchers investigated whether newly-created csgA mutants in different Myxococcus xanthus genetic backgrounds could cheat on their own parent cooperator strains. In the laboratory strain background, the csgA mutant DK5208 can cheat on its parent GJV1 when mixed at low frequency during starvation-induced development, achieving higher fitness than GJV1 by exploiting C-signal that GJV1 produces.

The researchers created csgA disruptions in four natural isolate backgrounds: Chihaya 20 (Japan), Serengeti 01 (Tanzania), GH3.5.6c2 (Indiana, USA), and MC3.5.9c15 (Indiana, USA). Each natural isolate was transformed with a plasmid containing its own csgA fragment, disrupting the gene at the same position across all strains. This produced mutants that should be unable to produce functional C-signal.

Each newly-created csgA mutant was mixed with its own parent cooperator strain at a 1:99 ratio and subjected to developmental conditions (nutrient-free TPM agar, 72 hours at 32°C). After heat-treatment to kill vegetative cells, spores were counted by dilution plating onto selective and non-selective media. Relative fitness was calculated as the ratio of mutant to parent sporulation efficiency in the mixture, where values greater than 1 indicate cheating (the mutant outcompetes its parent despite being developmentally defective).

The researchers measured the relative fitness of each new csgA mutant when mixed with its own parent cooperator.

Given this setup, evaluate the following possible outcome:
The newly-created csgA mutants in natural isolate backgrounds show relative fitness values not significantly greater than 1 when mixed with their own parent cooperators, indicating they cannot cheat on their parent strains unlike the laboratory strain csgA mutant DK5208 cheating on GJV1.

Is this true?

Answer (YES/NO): YES